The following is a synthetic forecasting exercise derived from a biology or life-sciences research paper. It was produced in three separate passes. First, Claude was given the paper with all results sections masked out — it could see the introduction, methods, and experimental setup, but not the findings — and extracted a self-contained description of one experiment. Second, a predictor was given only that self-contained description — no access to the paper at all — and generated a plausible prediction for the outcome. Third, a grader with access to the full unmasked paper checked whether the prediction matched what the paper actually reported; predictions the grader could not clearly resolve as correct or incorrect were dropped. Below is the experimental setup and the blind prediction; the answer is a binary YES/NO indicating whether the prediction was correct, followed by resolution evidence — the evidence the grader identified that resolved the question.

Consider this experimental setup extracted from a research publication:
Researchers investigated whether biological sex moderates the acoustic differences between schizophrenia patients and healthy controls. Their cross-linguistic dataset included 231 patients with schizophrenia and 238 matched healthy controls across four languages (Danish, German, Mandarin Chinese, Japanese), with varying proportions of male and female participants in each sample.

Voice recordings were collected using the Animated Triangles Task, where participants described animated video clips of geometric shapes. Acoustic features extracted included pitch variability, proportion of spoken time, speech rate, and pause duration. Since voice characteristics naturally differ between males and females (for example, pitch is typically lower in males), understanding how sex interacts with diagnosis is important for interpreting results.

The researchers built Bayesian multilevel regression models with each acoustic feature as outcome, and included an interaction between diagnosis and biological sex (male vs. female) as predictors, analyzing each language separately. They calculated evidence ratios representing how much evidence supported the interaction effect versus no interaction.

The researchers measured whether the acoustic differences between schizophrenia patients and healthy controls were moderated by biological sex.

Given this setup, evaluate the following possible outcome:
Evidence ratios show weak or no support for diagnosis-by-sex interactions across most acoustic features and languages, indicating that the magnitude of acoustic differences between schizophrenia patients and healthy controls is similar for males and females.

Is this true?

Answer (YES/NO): NO